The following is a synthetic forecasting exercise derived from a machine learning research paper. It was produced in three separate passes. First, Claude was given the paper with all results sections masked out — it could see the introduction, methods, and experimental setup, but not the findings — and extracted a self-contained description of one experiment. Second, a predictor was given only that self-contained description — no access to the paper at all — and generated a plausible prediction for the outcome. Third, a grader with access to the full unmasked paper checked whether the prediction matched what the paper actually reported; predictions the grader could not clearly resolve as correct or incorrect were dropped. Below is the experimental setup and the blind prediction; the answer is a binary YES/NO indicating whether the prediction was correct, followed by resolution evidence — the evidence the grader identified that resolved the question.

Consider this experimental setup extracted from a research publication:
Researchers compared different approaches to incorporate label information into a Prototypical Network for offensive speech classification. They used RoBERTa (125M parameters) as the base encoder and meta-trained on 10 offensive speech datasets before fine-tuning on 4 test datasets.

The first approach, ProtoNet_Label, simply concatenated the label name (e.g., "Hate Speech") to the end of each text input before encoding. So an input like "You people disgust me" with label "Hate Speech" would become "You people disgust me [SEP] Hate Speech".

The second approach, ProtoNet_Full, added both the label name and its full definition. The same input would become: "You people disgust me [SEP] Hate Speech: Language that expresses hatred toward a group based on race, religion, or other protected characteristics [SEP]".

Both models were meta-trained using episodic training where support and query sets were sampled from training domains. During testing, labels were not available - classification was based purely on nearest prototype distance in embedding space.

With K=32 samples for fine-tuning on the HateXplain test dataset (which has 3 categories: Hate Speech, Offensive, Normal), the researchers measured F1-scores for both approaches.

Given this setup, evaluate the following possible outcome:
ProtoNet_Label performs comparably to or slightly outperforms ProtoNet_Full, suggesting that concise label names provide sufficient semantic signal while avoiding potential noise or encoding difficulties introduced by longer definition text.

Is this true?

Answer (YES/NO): NO